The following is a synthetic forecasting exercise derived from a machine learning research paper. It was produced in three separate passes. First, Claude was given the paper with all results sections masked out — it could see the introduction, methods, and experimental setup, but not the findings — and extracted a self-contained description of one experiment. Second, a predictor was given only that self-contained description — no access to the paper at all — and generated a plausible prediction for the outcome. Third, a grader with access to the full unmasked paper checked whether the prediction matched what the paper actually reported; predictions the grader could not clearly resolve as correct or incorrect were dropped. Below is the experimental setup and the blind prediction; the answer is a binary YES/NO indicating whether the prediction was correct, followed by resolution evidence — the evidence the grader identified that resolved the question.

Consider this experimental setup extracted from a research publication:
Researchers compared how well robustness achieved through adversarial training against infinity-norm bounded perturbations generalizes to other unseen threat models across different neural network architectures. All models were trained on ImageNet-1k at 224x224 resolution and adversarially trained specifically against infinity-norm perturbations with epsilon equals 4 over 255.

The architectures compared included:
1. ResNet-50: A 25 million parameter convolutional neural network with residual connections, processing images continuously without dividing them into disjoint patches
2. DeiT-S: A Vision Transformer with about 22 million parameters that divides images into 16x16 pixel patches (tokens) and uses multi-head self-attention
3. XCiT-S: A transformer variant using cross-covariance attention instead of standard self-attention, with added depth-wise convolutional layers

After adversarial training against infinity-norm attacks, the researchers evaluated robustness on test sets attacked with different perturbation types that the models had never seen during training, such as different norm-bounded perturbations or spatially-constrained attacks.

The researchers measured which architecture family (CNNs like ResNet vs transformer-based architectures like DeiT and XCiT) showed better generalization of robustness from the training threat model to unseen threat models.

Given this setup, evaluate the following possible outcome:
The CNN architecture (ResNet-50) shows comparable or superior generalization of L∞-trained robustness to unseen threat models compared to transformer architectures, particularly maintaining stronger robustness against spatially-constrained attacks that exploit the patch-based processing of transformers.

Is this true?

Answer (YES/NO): NO